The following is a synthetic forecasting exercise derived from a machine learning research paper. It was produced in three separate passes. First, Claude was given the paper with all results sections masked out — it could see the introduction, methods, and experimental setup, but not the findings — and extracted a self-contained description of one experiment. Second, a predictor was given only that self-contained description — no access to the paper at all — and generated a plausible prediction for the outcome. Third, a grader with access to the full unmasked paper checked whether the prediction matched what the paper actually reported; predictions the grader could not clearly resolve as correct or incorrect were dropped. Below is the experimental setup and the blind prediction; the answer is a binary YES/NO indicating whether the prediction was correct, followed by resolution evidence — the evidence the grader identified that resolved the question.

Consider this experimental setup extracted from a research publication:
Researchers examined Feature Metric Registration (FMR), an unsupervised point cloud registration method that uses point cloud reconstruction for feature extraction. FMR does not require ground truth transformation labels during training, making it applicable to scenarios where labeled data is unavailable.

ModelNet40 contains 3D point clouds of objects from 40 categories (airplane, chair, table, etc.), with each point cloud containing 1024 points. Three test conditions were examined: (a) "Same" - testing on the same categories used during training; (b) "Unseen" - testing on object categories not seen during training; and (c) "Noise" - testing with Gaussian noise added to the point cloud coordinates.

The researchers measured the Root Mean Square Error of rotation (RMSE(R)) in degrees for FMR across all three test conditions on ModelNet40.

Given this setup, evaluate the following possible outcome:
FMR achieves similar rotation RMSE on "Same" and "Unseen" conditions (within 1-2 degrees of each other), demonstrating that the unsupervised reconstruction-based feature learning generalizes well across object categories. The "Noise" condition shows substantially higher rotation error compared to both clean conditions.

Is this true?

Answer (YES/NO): NO